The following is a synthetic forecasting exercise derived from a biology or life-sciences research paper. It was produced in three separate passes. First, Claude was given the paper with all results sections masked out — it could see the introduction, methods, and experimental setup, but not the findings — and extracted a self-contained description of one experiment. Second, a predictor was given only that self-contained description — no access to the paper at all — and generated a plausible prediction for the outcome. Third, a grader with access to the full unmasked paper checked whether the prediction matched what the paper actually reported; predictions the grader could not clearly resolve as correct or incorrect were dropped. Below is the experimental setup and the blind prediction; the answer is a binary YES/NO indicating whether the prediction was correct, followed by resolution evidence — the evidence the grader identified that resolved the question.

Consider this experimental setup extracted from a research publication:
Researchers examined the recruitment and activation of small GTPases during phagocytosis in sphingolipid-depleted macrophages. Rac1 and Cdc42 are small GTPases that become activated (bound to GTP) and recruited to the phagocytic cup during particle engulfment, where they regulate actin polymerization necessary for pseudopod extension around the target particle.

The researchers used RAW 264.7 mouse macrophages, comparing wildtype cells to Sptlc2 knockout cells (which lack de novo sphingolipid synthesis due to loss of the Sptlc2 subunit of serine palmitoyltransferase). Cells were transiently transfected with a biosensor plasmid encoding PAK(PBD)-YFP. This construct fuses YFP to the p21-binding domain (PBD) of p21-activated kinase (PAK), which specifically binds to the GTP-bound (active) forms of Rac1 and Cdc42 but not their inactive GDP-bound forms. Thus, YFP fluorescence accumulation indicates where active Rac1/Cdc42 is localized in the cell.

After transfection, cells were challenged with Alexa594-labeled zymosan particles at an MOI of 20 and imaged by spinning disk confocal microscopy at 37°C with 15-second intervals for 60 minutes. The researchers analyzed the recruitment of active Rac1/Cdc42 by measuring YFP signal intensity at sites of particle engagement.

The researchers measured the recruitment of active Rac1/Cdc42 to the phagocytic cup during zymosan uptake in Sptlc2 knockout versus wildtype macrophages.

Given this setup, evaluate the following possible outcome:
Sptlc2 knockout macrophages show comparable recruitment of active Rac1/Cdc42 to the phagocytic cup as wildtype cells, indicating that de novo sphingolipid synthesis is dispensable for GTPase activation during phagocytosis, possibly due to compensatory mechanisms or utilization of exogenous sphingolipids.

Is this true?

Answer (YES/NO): NO